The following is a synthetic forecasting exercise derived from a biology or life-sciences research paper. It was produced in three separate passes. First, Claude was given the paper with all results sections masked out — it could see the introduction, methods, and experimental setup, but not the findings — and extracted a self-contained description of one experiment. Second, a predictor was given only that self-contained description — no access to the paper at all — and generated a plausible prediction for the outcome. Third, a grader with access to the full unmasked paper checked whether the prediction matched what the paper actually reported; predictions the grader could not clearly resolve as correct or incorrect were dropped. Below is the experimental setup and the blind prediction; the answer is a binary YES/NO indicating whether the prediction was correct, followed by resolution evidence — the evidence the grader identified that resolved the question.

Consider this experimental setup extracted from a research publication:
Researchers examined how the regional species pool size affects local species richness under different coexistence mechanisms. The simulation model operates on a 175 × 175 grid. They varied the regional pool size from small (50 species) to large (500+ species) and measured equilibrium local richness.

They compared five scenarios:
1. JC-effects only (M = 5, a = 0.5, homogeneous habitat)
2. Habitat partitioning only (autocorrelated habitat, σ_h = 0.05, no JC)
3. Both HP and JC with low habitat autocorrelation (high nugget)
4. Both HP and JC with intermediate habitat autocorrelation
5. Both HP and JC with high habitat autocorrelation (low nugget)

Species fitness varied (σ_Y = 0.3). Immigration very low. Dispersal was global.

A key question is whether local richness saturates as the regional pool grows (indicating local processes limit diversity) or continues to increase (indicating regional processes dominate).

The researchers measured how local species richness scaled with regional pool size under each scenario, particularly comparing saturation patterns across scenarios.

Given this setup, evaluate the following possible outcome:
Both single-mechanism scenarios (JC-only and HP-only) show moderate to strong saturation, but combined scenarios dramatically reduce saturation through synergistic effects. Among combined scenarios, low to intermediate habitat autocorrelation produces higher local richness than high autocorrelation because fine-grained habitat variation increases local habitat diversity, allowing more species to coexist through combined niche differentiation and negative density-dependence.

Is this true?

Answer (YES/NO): NO